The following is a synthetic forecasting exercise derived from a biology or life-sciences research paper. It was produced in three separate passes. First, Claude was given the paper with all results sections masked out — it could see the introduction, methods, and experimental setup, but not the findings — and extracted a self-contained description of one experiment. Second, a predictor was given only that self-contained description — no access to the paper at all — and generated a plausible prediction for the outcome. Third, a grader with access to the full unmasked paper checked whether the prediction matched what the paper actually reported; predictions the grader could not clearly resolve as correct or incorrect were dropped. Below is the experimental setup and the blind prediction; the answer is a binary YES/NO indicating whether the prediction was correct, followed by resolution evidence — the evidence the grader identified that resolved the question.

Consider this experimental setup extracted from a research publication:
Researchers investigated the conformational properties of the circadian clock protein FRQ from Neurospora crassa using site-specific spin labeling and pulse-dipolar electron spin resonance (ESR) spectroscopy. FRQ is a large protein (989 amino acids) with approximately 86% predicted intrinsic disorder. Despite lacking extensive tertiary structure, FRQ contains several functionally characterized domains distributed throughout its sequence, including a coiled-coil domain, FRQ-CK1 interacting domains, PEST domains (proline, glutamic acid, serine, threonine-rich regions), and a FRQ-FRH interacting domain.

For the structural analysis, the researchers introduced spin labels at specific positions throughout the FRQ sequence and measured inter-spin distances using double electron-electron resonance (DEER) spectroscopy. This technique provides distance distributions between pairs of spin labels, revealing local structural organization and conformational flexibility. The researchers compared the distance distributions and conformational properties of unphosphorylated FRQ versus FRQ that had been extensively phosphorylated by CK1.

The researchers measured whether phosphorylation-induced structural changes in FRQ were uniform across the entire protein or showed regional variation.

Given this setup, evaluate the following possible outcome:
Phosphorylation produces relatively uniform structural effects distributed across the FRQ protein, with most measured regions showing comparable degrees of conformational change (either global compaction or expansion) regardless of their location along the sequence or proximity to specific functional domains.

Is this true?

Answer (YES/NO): NO